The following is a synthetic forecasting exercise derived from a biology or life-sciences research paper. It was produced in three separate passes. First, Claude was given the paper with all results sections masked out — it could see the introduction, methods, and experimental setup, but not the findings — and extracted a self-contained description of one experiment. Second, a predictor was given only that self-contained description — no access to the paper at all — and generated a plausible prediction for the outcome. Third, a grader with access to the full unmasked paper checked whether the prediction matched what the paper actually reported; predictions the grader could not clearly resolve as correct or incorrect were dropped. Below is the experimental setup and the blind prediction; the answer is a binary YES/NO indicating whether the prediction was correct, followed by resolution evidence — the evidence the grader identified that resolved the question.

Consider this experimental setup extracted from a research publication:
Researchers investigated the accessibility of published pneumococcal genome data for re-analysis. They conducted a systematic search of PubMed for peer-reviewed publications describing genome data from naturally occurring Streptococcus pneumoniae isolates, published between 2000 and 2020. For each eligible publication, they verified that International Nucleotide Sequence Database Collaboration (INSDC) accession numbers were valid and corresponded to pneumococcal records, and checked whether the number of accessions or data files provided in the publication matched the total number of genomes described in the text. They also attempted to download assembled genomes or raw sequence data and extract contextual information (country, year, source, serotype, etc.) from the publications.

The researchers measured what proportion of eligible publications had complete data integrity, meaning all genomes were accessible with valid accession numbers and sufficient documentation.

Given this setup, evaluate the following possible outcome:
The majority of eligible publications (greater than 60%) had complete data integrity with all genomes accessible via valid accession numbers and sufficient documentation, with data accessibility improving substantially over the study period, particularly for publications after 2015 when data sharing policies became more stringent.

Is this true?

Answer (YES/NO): NO